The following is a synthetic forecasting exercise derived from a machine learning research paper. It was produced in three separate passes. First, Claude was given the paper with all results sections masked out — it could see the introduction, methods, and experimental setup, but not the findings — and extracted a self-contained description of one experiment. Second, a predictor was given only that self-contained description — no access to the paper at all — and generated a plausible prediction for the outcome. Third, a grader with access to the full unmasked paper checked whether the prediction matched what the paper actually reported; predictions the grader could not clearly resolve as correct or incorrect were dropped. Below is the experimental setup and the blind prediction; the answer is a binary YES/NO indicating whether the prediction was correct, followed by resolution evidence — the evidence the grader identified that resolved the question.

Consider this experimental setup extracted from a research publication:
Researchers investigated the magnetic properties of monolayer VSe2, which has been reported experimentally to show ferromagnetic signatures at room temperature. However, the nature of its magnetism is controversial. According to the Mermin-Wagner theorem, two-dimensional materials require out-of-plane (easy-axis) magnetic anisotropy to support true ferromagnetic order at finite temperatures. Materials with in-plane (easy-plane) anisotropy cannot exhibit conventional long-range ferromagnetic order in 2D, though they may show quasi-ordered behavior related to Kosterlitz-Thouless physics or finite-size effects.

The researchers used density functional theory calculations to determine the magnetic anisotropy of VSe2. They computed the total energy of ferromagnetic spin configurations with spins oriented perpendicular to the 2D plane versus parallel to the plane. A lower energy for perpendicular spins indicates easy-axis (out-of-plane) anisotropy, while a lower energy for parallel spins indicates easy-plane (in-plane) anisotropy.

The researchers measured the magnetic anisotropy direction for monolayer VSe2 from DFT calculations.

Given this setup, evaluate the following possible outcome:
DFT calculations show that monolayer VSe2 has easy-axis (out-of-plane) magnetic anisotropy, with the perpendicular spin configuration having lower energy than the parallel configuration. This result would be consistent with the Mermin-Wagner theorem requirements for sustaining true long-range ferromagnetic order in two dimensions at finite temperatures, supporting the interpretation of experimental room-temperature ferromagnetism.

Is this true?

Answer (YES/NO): NO